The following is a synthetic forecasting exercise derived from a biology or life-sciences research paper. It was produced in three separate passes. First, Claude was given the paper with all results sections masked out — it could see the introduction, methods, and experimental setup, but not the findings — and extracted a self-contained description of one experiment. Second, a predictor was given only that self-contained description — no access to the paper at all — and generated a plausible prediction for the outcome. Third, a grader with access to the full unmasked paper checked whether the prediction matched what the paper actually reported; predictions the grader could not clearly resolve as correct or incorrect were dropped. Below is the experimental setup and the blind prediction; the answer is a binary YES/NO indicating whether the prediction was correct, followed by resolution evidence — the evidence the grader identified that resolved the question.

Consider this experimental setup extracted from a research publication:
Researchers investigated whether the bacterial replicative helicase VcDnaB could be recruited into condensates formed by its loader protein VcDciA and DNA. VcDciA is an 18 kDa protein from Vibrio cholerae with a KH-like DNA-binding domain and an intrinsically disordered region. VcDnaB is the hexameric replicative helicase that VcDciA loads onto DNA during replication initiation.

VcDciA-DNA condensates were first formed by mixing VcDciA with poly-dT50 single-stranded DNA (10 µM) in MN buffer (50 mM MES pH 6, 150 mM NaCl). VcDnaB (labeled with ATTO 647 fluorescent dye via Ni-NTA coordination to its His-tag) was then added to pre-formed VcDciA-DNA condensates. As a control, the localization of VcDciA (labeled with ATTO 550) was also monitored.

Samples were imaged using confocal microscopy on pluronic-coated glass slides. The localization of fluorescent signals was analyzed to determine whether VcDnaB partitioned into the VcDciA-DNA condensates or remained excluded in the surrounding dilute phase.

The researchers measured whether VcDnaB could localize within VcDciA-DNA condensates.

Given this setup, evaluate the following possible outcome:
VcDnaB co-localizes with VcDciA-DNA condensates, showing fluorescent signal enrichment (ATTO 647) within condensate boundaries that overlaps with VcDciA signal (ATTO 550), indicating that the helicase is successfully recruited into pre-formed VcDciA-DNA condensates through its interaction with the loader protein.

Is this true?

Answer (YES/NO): YES